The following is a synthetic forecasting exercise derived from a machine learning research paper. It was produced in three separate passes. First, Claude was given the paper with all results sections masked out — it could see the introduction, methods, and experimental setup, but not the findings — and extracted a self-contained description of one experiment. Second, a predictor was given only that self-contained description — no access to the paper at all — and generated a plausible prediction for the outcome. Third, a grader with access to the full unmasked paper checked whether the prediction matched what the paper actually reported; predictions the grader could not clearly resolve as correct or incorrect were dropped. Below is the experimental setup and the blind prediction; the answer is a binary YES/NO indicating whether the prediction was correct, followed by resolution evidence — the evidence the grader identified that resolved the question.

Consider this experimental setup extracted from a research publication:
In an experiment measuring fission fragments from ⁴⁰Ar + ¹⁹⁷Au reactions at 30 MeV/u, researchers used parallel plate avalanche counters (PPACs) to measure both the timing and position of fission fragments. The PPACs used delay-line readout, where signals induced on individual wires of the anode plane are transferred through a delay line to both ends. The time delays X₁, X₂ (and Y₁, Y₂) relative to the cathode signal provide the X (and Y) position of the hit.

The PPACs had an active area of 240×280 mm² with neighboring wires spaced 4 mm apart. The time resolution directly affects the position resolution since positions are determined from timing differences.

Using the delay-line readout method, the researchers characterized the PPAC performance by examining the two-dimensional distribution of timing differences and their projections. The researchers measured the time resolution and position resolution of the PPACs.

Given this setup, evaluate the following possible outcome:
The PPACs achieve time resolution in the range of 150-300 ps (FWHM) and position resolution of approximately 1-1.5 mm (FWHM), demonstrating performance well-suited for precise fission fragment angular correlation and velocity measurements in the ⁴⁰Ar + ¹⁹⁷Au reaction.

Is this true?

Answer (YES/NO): NO